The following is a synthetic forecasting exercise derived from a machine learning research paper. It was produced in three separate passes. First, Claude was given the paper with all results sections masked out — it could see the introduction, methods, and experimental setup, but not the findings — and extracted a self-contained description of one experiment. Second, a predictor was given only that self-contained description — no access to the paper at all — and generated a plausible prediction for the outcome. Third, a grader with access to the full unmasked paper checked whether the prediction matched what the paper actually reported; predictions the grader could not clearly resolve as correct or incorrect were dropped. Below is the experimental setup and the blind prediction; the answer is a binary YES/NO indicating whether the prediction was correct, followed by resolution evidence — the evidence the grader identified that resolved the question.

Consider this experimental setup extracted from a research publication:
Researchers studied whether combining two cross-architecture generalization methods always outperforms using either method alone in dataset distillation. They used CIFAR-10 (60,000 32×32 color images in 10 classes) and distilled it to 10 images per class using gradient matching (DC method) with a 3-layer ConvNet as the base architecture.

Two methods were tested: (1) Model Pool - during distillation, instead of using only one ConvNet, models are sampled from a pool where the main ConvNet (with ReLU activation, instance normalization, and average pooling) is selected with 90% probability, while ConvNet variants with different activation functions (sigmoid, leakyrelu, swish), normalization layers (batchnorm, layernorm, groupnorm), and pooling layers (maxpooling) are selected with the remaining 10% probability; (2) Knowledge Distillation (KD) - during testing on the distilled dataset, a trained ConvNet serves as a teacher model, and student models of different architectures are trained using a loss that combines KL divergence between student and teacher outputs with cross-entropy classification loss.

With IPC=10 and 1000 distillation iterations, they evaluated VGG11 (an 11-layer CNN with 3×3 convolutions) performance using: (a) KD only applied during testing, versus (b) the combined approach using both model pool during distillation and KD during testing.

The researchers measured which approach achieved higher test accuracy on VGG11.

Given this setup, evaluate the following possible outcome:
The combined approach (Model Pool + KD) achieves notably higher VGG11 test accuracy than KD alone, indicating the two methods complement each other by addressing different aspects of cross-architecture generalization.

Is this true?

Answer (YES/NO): NO